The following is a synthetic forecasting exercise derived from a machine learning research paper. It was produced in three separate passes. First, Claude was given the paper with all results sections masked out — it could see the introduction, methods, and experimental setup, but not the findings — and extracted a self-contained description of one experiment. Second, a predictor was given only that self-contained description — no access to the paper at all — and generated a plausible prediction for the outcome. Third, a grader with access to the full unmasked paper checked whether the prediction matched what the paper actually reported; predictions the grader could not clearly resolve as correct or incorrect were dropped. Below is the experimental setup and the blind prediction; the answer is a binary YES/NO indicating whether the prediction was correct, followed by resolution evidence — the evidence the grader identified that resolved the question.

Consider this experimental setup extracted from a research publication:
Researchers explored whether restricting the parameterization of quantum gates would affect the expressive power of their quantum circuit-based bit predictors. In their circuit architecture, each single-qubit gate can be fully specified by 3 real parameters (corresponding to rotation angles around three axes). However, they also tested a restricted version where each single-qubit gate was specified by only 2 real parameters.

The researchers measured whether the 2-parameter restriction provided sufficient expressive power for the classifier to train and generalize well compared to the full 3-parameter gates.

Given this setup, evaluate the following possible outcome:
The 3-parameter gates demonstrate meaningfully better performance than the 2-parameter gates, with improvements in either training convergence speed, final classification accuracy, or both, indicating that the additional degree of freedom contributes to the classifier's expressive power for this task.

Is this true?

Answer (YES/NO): NO